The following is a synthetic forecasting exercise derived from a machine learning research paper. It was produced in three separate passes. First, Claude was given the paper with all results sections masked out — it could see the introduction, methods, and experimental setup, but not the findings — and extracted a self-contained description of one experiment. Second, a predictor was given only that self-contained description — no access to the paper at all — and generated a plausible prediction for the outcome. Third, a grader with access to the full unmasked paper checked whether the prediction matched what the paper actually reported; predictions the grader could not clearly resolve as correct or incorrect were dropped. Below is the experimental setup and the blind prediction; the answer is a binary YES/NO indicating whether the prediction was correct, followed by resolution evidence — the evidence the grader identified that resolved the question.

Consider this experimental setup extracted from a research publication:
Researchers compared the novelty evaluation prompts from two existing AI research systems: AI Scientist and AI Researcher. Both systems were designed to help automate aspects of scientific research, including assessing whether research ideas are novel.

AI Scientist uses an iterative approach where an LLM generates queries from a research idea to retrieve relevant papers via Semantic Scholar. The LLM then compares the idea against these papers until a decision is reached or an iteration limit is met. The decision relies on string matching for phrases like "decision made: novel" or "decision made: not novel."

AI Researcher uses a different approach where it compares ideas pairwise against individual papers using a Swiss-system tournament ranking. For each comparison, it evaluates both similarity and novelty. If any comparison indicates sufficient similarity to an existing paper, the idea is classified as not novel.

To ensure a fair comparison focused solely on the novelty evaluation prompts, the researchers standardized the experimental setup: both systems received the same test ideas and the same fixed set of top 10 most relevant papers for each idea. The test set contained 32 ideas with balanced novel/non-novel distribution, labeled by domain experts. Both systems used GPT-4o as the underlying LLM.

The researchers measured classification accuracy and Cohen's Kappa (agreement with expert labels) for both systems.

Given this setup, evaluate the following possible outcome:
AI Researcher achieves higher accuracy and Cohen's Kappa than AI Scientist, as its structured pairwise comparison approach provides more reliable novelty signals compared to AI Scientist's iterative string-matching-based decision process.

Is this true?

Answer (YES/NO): YES